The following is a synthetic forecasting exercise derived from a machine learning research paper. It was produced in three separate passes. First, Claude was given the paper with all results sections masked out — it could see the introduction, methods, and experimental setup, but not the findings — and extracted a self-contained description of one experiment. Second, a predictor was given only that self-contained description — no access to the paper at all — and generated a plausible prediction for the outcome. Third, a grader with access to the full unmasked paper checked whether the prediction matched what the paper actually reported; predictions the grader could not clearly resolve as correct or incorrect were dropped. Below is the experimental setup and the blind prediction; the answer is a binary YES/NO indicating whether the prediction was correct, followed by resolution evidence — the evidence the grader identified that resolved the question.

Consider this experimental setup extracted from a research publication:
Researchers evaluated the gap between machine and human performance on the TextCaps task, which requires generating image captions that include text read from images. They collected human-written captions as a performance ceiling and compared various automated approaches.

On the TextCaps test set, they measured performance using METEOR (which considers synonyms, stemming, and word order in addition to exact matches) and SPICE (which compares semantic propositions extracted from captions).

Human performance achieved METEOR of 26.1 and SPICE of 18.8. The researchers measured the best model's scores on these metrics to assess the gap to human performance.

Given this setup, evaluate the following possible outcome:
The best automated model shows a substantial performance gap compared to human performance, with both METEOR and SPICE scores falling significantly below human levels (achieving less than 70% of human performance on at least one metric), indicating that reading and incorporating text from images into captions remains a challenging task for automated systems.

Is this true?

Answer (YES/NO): NO